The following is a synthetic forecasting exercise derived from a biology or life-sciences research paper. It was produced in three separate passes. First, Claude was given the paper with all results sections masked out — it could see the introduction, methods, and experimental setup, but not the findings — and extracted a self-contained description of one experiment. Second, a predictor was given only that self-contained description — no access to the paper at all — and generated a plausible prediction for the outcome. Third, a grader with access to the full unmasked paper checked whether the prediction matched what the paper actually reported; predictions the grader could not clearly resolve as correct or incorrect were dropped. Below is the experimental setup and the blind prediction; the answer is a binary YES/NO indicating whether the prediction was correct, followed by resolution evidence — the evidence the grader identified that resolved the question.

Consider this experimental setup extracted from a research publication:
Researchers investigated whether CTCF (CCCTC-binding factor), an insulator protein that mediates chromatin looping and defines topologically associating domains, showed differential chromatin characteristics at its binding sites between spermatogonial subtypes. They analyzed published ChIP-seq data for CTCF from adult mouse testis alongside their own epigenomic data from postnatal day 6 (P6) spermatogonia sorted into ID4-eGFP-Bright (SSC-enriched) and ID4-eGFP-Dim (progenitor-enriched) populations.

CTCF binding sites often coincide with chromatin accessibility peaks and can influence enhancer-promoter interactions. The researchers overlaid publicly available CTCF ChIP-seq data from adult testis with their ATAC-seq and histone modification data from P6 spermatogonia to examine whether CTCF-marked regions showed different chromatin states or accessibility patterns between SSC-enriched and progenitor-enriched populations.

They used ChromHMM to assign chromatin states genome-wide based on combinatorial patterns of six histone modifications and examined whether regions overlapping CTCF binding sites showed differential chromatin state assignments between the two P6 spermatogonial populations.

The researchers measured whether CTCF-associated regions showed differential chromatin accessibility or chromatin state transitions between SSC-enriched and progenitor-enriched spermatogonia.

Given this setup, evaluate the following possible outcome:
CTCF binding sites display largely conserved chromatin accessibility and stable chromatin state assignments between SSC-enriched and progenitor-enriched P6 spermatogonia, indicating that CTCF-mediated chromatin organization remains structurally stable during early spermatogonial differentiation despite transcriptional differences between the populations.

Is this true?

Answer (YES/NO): YES